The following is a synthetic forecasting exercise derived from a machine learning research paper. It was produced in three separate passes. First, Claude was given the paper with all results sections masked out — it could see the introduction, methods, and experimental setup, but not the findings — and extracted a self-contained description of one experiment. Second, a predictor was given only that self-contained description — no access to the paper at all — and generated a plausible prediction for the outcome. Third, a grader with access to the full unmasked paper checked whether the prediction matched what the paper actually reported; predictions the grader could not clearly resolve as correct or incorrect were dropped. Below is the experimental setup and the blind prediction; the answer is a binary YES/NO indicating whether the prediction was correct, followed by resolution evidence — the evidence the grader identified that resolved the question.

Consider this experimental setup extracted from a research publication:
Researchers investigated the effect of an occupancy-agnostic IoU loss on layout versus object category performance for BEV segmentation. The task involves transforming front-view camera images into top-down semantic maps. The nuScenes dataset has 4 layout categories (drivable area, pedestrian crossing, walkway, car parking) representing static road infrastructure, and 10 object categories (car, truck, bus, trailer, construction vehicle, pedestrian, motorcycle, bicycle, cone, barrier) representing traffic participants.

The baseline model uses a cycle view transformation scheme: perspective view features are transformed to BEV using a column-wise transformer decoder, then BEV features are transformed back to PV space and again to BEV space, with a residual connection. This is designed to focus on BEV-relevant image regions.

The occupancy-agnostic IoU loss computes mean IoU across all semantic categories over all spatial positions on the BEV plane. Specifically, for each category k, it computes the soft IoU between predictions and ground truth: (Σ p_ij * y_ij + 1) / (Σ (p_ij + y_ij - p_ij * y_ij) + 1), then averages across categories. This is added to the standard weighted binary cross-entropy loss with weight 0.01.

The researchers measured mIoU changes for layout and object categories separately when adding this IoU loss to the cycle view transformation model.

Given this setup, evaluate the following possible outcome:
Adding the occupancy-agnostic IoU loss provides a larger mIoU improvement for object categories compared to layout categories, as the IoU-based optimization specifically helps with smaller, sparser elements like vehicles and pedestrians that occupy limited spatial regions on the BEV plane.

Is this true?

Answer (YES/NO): YES